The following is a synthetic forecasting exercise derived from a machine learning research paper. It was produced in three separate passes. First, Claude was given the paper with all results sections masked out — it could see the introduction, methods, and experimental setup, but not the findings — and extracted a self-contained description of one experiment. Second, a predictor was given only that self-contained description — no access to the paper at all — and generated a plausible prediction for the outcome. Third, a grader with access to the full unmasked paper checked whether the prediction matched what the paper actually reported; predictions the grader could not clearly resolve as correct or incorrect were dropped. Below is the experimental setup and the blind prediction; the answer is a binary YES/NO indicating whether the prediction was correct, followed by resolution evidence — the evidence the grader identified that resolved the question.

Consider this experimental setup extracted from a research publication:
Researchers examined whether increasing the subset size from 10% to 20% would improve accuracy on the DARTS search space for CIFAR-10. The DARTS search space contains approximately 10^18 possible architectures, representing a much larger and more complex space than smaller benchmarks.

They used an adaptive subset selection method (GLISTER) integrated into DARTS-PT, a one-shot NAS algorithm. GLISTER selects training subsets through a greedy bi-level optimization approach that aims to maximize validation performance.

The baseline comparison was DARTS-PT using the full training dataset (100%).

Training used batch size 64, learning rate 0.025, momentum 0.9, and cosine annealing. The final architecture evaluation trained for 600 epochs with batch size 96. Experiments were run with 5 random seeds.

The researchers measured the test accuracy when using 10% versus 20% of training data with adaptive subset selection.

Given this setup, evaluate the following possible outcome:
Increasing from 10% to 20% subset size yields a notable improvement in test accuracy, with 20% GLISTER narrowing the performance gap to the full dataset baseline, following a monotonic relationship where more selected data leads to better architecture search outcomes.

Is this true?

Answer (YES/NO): NO